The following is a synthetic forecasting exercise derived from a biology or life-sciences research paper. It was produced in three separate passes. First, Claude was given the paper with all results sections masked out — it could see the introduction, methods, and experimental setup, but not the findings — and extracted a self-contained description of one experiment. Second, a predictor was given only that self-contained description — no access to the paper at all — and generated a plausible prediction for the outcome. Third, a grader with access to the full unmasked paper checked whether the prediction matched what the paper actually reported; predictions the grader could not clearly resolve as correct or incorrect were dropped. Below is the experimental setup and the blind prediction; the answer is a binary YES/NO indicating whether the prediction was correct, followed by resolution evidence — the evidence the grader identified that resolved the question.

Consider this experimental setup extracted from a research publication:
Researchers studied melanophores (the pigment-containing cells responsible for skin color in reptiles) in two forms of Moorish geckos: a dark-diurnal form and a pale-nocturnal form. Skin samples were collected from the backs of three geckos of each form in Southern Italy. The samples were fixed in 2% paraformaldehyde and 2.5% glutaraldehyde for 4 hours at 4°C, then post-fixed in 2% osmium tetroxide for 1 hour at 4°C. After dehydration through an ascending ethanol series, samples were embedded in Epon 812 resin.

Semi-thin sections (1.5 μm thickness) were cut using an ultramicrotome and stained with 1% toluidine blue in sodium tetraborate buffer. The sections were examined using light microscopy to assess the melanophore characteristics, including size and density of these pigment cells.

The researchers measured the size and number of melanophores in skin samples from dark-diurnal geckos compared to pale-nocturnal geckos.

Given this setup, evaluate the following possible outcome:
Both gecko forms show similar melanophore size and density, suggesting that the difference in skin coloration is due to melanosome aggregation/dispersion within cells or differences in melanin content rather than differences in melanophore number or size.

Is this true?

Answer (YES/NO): NO